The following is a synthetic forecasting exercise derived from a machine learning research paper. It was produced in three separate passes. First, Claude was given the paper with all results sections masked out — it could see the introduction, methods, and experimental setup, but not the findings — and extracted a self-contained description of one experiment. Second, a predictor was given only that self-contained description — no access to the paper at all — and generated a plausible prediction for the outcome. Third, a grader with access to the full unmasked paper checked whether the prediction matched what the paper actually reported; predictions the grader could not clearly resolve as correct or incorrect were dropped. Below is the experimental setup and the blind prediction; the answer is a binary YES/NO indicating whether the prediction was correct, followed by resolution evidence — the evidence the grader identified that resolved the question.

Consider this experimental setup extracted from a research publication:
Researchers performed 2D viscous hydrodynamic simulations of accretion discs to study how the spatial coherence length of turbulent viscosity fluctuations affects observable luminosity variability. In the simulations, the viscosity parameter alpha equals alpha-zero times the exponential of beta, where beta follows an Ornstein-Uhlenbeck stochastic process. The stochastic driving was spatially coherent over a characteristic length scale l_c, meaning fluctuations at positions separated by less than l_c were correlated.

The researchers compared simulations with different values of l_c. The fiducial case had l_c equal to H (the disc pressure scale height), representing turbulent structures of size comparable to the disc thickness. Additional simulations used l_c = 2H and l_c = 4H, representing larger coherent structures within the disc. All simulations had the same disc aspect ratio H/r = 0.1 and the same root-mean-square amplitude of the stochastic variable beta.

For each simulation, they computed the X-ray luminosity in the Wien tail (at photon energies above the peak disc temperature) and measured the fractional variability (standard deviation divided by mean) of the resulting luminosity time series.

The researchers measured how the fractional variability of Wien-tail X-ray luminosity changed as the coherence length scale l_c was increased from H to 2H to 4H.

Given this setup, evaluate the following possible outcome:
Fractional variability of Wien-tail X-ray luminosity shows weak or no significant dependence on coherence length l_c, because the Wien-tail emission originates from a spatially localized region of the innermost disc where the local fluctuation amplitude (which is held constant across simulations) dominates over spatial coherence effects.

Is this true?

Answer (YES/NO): NO